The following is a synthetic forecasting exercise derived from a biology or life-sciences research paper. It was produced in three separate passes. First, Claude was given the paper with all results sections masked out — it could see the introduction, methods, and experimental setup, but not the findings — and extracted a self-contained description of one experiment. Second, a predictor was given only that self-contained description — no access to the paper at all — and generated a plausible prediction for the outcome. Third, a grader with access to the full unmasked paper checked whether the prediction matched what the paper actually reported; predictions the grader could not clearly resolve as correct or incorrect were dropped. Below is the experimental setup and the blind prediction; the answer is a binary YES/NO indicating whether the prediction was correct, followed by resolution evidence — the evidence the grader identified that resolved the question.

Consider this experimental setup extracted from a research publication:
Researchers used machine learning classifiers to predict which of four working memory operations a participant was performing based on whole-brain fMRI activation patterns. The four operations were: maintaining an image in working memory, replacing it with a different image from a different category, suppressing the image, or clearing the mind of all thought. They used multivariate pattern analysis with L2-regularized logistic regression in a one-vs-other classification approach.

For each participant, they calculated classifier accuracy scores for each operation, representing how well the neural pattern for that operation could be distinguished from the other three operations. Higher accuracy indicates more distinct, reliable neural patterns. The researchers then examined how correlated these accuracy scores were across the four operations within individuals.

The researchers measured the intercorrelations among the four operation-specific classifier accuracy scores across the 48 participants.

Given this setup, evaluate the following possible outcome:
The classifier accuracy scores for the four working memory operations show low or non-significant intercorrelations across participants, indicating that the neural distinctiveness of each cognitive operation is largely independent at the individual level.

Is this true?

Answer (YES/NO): NO